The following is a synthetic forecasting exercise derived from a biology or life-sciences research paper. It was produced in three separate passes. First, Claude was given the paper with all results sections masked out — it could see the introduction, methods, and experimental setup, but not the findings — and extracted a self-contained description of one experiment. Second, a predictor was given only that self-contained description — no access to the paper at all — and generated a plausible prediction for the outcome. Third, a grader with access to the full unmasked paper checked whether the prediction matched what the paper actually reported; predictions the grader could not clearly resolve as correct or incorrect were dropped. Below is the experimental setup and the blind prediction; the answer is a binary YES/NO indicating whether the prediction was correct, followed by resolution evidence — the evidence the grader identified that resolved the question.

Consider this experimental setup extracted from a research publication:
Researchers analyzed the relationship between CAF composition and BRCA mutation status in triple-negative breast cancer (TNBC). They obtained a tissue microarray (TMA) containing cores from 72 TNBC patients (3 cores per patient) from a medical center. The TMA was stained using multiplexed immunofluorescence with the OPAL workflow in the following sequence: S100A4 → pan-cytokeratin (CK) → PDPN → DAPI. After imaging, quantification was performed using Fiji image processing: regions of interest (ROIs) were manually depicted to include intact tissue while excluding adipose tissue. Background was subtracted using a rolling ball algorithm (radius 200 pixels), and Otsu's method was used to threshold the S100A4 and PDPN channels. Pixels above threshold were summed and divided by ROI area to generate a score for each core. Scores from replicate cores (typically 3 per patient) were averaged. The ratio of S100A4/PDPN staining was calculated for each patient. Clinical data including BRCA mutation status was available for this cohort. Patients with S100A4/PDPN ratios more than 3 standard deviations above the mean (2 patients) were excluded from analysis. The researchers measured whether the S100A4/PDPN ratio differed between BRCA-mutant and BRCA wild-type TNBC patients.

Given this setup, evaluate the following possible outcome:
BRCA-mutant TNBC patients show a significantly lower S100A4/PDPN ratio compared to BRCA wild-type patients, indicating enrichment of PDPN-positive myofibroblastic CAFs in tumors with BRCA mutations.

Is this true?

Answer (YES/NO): NO